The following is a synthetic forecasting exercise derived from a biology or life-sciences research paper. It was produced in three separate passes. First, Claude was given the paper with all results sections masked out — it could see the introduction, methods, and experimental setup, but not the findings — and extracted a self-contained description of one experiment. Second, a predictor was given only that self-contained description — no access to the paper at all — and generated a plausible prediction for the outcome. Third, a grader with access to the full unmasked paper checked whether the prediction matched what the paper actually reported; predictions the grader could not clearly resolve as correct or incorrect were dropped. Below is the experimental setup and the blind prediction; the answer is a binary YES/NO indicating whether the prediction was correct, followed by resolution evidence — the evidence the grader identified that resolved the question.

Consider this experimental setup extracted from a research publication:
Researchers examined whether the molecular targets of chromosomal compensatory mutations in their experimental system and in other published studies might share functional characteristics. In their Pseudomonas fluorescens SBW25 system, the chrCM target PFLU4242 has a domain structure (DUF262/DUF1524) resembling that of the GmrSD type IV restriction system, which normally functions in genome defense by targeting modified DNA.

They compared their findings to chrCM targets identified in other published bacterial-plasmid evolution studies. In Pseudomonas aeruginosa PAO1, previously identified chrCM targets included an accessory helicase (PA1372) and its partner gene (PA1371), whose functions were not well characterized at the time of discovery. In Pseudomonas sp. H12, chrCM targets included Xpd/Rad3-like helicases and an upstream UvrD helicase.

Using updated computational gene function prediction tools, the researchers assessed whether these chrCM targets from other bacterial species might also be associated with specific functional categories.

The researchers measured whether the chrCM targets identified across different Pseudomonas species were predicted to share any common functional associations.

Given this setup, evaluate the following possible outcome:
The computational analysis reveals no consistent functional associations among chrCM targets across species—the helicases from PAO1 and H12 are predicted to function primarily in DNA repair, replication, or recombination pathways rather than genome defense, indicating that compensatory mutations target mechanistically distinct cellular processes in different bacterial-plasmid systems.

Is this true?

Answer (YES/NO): NO